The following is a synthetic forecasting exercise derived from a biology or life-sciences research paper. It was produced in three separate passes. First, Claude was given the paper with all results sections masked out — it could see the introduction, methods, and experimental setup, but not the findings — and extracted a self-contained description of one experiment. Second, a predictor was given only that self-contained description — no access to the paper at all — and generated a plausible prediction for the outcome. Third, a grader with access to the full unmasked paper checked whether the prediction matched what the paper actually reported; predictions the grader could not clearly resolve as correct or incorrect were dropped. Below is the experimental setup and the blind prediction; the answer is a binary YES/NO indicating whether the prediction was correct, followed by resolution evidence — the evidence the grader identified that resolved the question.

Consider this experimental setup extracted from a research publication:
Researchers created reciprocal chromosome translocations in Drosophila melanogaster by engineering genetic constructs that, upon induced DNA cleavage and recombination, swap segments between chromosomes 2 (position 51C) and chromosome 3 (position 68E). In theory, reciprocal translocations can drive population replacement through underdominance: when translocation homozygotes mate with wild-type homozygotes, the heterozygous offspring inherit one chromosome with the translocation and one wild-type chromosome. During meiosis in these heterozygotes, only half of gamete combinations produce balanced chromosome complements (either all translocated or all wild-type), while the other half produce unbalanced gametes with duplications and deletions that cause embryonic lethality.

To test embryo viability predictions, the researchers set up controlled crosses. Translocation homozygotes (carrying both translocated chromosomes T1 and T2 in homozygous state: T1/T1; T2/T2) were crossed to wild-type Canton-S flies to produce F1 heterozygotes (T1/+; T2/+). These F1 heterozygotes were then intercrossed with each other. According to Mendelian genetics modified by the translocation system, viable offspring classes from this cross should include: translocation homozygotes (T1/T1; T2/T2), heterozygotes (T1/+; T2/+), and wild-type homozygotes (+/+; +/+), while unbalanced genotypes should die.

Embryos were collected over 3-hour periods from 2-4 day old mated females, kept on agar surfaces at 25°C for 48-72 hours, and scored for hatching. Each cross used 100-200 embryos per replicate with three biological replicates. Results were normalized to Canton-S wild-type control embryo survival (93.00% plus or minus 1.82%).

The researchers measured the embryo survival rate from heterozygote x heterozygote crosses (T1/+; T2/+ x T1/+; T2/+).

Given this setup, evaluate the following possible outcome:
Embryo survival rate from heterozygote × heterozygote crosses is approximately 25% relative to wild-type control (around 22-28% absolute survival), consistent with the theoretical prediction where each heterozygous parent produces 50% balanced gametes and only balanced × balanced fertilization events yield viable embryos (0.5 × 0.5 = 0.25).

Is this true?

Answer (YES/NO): NO